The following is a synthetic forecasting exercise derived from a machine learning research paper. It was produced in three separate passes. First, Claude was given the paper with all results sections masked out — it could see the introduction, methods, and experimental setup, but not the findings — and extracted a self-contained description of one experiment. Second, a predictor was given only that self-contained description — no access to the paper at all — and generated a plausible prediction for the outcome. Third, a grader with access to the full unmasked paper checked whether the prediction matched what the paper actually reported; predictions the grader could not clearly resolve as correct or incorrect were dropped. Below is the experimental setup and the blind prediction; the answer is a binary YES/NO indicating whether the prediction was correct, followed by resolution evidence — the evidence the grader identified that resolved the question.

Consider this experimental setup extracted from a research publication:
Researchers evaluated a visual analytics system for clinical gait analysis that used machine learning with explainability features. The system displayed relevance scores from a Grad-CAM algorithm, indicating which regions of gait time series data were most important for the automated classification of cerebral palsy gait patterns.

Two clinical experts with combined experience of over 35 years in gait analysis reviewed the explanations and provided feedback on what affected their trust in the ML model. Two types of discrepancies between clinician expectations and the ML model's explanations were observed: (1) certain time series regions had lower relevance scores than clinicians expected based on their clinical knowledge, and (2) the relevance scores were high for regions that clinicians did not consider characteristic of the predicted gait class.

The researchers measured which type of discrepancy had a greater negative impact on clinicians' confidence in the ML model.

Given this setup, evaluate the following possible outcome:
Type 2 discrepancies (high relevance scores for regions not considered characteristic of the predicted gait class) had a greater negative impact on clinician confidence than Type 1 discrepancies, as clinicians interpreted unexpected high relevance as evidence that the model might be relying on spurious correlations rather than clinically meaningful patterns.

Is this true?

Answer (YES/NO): NO